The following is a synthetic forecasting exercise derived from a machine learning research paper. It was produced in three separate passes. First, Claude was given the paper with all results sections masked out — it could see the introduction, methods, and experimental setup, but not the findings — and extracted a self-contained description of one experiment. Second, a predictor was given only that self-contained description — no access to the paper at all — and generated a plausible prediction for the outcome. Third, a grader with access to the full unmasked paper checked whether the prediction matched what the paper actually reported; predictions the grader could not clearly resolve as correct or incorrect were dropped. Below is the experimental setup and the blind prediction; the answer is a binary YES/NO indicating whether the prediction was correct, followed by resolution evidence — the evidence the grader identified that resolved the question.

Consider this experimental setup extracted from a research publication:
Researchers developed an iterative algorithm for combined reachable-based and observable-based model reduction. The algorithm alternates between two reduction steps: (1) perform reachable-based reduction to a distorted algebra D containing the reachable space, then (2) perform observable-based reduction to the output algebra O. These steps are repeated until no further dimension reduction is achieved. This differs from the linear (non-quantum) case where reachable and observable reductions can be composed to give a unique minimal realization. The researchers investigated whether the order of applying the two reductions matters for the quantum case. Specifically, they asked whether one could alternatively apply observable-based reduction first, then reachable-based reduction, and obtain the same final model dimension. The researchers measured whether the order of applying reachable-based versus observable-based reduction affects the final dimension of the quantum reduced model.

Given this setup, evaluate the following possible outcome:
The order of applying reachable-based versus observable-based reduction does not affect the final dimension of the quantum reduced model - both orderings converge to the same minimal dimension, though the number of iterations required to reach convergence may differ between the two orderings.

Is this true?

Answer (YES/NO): NO